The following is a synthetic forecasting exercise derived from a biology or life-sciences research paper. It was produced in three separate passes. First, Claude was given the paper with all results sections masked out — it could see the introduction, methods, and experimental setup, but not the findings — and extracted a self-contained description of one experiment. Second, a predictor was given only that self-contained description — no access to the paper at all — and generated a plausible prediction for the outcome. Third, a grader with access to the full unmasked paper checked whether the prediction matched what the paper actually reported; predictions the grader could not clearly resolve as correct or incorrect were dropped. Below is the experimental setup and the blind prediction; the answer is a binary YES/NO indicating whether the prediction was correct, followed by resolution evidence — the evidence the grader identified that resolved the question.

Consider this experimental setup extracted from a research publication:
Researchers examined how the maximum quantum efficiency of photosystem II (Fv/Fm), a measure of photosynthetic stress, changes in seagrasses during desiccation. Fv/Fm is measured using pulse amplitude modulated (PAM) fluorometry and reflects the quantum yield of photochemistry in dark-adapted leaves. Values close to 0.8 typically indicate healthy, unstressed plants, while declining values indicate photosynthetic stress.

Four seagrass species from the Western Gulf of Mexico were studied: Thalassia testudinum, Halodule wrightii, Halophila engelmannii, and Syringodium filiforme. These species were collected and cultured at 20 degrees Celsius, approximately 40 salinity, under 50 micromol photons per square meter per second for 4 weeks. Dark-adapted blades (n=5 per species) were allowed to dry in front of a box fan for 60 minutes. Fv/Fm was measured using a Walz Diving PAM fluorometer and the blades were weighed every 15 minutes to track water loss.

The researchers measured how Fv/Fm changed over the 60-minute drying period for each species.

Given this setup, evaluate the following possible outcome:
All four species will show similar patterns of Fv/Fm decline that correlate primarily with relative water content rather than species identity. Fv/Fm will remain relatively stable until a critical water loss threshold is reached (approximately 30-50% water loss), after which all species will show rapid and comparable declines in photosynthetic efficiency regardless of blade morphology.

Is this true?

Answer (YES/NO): NO